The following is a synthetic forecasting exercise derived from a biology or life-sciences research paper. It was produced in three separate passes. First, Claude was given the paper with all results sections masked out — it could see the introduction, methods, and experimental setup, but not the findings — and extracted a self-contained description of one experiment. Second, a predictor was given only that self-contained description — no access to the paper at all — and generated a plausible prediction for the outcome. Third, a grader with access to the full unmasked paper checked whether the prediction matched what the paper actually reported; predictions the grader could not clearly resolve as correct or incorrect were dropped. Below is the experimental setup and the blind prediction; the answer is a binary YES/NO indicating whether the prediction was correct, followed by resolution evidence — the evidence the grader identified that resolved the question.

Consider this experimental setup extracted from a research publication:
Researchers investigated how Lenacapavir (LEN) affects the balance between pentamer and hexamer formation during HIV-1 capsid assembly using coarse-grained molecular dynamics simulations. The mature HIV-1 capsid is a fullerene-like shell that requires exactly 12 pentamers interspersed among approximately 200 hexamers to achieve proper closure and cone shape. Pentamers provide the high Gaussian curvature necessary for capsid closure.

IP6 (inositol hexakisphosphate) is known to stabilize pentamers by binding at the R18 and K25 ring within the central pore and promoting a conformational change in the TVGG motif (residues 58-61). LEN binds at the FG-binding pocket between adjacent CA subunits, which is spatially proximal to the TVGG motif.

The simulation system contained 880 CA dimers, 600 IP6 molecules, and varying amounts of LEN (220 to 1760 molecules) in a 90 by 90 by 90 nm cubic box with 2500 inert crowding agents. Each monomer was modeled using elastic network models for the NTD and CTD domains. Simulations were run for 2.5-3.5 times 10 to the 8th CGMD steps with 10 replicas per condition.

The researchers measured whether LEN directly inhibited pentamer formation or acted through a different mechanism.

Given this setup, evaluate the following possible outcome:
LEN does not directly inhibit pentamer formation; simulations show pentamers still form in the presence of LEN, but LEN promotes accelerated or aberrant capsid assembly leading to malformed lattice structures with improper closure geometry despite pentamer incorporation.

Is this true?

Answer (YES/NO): YES